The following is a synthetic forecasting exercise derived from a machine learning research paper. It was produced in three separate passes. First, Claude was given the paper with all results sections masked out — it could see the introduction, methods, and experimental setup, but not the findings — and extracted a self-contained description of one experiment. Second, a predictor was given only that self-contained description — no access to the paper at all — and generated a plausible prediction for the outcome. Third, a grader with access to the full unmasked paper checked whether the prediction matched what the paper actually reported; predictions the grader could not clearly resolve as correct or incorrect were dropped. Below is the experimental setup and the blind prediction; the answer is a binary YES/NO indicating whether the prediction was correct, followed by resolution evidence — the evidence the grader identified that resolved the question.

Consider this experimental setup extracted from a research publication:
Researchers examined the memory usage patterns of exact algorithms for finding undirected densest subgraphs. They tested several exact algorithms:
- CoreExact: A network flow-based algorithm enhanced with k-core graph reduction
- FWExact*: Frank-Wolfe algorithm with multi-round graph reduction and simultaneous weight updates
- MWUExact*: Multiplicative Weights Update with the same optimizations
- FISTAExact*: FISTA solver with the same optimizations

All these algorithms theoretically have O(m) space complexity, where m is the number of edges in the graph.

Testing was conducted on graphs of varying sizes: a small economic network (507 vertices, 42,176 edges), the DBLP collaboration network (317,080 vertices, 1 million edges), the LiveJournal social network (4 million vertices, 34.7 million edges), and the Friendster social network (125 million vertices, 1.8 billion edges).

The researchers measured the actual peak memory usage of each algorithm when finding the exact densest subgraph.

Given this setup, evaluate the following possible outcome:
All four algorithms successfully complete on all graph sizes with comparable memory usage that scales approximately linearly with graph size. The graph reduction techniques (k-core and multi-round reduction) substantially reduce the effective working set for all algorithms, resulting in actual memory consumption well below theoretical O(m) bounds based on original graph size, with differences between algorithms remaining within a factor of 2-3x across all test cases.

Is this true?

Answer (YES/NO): NO